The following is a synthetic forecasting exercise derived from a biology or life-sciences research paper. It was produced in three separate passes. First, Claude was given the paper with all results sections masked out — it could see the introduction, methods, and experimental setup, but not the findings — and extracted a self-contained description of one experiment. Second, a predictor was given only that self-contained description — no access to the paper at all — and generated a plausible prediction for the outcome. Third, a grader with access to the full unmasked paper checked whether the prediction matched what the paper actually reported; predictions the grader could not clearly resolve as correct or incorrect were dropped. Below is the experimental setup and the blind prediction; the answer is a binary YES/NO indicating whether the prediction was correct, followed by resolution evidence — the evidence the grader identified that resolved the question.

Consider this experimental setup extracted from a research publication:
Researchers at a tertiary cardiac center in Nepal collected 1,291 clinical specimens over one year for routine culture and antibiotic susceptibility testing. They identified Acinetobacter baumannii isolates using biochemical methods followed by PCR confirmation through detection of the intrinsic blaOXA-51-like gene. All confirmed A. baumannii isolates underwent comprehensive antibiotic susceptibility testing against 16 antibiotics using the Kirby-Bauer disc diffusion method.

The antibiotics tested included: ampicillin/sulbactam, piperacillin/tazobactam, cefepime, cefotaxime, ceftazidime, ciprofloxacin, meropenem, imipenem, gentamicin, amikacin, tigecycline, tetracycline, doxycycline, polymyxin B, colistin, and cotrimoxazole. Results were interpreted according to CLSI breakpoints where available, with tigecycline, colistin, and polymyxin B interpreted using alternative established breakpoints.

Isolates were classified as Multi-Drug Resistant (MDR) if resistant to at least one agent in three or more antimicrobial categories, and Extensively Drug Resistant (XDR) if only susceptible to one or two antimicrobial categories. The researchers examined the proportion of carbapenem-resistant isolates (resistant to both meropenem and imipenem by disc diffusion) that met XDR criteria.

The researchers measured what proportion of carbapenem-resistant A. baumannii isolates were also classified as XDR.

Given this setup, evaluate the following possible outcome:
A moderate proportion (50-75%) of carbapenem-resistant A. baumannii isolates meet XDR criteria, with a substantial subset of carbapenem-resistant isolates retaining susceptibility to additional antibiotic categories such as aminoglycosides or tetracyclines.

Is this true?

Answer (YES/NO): NO